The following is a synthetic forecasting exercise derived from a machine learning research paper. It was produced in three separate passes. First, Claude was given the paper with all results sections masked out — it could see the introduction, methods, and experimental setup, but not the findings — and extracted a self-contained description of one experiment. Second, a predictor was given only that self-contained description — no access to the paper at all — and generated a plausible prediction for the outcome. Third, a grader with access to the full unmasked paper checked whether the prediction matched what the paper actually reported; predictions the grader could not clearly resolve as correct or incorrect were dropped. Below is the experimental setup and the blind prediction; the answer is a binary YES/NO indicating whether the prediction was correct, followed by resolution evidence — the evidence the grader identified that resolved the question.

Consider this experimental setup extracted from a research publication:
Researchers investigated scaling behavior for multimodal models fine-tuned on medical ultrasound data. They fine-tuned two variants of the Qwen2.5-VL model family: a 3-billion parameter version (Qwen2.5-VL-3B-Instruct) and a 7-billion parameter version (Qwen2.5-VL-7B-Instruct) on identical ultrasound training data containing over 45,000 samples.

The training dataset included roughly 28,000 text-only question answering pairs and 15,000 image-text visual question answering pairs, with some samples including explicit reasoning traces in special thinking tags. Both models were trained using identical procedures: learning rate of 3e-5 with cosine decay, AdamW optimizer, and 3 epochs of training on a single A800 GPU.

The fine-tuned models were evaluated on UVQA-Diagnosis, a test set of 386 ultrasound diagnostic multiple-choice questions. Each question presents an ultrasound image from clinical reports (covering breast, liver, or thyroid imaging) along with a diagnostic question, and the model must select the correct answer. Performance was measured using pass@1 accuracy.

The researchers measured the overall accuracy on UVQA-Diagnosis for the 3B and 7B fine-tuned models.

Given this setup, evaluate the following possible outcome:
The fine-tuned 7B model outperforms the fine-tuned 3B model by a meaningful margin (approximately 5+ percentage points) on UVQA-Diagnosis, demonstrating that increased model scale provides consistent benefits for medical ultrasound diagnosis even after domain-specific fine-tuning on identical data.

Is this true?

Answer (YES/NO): YES